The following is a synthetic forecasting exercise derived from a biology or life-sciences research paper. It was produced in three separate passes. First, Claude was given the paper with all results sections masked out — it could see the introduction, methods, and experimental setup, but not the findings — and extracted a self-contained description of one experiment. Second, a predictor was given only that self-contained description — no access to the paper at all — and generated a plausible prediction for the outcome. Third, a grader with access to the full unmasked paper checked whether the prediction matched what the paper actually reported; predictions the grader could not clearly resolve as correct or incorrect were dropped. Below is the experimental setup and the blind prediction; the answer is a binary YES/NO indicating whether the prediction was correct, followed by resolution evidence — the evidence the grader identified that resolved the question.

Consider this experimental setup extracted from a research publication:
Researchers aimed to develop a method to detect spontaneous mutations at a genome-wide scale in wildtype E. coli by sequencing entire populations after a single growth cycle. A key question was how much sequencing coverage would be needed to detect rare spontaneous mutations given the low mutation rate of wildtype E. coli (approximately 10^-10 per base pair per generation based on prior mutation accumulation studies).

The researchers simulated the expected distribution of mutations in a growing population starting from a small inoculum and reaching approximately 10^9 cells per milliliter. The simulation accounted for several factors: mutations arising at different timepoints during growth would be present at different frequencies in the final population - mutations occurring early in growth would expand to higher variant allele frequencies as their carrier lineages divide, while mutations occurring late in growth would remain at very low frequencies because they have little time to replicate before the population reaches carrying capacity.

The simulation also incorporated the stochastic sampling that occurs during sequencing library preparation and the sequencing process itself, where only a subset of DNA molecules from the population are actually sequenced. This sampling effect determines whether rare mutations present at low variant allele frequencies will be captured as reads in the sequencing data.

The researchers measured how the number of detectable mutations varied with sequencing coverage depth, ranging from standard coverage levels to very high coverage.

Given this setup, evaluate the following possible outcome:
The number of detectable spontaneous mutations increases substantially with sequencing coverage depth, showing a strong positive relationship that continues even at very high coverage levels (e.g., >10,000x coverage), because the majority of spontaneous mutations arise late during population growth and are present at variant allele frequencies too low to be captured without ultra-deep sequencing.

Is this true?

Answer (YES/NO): YES